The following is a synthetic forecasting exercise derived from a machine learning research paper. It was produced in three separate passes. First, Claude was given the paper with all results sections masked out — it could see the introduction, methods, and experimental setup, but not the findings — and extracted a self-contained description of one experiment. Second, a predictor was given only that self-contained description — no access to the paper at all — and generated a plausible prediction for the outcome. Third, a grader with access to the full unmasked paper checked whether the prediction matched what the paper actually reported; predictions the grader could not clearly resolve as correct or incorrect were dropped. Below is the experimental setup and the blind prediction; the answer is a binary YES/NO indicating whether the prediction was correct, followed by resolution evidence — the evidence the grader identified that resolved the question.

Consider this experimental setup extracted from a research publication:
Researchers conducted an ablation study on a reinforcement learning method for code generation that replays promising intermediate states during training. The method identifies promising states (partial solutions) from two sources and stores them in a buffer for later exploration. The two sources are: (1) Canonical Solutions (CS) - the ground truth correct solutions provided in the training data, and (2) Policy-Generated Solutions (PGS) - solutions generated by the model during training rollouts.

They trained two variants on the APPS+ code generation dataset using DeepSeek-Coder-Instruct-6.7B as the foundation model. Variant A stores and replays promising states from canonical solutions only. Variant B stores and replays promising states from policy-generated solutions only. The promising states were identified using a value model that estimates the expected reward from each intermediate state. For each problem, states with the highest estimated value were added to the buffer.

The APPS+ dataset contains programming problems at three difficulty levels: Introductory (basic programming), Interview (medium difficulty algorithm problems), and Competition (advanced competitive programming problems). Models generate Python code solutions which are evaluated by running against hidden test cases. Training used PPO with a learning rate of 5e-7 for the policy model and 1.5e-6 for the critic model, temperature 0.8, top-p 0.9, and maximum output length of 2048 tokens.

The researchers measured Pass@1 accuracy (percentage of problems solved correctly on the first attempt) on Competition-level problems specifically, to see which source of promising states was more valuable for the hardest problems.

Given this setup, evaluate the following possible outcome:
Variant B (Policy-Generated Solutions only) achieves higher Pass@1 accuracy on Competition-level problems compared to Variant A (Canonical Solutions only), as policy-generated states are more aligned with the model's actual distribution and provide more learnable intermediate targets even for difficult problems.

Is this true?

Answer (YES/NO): NO